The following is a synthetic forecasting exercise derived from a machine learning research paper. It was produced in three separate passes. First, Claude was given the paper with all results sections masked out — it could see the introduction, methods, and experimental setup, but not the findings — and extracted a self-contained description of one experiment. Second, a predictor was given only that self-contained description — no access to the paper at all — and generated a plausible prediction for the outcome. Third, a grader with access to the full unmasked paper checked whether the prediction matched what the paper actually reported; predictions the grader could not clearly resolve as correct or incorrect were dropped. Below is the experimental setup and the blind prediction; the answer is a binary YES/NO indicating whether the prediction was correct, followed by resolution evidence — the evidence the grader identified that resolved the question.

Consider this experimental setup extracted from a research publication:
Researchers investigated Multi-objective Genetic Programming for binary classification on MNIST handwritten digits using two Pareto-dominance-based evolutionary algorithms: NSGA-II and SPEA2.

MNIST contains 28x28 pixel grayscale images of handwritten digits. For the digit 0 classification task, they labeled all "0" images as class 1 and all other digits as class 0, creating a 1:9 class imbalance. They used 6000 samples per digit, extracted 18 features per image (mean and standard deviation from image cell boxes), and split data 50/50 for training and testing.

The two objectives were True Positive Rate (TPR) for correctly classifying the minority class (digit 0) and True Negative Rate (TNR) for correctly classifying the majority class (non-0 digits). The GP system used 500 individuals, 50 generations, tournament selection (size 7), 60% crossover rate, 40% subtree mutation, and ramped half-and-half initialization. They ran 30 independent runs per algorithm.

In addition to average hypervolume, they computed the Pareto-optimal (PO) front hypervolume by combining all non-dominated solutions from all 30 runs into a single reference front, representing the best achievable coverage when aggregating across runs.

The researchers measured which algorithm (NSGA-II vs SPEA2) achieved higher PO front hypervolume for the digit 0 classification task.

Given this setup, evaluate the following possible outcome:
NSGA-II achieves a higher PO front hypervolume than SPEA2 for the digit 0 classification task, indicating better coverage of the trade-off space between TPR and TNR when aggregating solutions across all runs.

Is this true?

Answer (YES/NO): NO